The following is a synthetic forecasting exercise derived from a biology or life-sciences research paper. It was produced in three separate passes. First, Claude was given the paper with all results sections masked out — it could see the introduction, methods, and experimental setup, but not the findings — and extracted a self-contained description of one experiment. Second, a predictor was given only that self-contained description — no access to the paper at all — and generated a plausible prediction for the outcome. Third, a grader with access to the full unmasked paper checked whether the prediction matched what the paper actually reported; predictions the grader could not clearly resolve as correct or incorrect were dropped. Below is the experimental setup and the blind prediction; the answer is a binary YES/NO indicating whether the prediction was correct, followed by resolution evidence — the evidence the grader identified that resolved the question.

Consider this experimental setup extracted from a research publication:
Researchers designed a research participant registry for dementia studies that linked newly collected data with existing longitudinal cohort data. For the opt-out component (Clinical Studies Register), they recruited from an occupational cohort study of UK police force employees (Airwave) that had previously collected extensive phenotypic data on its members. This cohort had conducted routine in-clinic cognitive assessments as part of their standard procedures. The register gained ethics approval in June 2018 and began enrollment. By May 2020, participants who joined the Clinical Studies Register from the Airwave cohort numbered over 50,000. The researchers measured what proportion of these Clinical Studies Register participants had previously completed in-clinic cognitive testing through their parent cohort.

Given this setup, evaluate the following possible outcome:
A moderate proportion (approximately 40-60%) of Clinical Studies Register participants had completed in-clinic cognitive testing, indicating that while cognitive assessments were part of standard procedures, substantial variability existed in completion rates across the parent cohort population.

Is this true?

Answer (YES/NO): YES